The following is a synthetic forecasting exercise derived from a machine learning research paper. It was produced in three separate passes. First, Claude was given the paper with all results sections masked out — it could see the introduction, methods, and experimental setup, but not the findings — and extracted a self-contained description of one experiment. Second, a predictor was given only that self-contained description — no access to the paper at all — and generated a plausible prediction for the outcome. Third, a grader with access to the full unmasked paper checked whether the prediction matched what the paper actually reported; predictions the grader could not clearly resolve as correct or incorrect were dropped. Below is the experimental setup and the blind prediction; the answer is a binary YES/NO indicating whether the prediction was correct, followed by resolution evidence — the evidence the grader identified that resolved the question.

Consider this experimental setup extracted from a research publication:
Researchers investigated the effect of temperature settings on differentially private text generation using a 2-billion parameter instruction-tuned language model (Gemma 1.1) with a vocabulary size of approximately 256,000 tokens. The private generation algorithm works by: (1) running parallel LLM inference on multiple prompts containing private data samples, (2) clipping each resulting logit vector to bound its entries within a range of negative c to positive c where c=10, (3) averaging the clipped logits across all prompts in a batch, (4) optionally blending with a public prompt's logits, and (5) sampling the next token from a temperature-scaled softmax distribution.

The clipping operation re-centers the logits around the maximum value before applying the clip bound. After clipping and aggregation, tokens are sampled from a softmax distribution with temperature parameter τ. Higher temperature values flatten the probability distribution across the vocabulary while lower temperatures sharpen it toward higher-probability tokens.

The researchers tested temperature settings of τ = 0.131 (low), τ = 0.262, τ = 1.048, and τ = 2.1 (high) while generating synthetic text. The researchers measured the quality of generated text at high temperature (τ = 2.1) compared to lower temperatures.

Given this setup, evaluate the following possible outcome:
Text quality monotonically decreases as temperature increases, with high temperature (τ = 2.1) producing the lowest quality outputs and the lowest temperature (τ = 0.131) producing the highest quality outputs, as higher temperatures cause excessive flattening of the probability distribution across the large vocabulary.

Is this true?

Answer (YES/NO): NO